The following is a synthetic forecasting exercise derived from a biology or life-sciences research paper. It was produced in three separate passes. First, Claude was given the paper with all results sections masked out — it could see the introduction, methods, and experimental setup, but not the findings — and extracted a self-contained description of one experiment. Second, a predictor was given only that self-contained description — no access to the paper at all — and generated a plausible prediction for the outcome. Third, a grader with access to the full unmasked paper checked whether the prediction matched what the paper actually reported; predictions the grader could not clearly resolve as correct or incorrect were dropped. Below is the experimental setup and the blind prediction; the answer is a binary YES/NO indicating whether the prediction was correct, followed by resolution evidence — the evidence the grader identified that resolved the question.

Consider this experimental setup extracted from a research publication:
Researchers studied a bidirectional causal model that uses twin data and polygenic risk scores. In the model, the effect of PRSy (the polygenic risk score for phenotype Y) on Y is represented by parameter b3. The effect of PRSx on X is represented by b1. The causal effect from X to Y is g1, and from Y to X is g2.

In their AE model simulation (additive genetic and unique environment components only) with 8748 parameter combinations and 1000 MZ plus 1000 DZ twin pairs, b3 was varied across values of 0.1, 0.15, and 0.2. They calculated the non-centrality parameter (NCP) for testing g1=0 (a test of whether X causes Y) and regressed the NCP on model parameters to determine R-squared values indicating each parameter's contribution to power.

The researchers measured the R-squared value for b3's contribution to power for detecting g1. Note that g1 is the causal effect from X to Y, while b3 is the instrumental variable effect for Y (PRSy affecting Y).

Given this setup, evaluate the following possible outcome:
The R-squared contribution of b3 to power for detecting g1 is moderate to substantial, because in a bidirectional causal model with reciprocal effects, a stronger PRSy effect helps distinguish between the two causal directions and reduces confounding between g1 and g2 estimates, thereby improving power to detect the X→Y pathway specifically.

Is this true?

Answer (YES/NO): YES